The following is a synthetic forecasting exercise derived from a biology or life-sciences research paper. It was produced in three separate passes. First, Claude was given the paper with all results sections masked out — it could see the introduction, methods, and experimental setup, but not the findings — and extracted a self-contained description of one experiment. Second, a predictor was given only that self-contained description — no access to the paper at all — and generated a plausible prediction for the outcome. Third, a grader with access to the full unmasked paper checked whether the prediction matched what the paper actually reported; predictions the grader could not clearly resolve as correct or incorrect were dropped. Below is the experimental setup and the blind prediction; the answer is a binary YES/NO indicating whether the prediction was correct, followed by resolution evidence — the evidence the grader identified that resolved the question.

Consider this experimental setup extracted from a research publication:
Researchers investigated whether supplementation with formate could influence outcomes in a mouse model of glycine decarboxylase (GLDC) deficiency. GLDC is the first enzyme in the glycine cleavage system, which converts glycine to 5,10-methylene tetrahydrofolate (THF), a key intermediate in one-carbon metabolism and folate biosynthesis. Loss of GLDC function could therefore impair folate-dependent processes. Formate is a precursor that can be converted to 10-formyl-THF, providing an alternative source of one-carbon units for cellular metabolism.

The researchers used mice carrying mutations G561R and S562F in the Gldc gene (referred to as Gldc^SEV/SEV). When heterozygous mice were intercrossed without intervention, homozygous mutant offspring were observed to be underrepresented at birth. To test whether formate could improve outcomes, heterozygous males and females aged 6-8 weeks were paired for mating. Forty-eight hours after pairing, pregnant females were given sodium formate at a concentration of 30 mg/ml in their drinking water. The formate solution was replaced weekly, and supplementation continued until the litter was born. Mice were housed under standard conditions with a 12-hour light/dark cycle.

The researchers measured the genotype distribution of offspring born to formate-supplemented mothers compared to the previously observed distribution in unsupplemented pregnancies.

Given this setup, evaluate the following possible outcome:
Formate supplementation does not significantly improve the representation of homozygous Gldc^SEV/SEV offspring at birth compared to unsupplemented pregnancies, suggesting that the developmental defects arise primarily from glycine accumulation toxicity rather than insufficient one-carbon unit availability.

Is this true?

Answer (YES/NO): NO